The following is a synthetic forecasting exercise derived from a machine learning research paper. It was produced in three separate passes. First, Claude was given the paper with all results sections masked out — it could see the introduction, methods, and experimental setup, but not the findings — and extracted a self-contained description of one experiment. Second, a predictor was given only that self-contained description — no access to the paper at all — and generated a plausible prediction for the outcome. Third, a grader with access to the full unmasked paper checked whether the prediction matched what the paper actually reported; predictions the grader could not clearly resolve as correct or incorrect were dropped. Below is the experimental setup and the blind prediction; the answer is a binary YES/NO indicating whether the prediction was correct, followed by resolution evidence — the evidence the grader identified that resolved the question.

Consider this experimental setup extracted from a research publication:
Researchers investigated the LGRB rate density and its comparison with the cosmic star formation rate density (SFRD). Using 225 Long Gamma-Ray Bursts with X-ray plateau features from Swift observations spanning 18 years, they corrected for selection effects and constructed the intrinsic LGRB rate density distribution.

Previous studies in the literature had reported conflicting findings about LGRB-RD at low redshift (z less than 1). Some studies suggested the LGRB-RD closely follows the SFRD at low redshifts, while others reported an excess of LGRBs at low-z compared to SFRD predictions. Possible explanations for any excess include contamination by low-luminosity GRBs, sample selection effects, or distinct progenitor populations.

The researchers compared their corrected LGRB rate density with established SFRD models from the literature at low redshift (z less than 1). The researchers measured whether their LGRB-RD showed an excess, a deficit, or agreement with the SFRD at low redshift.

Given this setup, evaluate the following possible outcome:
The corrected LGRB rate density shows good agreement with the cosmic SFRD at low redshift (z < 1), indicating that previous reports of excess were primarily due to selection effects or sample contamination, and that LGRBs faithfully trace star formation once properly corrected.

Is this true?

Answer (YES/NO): NO